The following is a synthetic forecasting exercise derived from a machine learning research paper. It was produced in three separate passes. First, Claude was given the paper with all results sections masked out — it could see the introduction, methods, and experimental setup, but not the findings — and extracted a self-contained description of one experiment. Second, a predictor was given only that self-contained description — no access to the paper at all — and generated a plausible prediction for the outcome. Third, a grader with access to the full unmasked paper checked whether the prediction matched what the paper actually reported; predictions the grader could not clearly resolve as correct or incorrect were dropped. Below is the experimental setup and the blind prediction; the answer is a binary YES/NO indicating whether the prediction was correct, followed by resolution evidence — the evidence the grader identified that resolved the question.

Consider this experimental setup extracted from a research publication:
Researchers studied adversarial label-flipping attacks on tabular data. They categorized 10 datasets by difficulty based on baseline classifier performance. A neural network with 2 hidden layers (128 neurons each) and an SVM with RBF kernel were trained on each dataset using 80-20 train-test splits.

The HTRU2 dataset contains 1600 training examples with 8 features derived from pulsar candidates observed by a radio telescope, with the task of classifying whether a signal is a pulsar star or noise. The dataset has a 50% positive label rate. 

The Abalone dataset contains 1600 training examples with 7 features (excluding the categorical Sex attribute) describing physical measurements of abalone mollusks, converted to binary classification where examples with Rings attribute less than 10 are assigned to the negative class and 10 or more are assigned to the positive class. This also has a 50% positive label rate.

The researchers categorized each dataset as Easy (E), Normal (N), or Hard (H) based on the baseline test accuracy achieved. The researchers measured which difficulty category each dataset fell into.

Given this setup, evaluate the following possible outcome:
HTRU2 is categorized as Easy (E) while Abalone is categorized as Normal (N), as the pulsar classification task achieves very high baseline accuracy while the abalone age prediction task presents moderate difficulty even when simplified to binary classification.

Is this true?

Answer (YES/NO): YES